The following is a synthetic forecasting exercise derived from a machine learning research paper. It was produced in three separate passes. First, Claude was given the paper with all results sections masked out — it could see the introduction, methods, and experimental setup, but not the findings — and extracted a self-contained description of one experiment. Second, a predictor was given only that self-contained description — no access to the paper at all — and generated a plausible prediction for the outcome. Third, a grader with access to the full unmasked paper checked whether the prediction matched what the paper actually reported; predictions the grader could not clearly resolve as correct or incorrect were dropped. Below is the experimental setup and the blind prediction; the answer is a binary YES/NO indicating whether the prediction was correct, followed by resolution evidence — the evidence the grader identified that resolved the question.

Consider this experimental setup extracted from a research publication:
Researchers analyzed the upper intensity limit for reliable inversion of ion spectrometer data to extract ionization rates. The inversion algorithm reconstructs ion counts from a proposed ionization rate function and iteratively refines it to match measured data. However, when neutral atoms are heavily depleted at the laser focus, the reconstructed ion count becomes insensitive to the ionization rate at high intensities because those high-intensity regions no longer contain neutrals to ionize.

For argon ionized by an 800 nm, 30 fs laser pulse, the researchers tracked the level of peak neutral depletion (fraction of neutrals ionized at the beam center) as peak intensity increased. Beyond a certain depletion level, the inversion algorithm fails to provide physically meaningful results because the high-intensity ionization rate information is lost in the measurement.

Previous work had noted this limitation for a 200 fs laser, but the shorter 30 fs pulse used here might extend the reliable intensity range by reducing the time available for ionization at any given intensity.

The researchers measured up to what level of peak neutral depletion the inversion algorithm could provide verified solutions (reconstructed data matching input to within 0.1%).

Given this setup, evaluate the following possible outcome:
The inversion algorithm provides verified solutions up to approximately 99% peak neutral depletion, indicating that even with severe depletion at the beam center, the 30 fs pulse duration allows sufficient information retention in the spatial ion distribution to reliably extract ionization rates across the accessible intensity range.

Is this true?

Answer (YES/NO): NO